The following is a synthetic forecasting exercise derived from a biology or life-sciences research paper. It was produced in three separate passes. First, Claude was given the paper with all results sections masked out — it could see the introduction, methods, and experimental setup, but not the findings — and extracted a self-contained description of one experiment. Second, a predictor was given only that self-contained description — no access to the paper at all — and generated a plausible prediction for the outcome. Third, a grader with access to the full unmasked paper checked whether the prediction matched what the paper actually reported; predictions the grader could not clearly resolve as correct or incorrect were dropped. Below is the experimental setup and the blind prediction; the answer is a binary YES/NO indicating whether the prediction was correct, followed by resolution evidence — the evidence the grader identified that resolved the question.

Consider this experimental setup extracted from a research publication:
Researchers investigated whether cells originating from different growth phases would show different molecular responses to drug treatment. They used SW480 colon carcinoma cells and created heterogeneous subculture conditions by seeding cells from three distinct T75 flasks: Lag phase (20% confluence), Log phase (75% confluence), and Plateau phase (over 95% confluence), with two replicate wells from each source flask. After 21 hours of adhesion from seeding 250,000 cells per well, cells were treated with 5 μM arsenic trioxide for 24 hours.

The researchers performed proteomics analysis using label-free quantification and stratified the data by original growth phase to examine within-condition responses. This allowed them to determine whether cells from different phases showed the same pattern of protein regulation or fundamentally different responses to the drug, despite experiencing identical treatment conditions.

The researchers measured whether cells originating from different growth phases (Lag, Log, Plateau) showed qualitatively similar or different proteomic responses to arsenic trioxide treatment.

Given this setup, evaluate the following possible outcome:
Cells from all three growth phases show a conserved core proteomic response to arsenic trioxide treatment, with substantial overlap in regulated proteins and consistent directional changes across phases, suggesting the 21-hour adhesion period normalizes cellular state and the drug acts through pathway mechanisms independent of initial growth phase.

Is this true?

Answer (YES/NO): NO